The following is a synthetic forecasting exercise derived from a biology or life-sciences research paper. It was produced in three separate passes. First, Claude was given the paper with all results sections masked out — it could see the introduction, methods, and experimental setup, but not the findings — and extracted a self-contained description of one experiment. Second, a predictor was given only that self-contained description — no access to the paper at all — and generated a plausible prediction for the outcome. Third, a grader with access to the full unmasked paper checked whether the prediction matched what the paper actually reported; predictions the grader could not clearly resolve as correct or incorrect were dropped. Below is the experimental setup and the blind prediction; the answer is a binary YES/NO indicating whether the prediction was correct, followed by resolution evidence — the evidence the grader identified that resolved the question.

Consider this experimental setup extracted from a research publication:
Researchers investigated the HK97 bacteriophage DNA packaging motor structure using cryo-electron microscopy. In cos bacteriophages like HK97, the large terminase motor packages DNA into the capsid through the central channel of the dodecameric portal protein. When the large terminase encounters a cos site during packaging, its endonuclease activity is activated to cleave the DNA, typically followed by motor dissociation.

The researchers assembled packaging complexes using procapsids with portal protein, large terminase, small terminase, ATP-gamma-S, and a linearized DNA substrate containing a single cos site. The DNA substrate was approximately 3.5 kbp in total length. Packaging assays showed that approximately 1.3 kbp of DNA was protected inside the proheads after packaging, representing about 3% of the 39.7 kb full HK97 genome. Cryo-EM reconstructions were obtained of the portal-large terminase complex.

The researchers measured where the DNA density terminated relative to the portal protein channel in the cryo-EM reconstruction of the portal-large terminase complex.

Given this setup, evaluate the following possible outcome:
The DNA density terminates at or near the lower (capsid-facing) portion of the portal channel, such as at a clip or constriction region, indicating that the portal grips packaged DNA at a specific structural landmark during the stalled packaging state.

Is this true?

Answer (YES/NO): NO